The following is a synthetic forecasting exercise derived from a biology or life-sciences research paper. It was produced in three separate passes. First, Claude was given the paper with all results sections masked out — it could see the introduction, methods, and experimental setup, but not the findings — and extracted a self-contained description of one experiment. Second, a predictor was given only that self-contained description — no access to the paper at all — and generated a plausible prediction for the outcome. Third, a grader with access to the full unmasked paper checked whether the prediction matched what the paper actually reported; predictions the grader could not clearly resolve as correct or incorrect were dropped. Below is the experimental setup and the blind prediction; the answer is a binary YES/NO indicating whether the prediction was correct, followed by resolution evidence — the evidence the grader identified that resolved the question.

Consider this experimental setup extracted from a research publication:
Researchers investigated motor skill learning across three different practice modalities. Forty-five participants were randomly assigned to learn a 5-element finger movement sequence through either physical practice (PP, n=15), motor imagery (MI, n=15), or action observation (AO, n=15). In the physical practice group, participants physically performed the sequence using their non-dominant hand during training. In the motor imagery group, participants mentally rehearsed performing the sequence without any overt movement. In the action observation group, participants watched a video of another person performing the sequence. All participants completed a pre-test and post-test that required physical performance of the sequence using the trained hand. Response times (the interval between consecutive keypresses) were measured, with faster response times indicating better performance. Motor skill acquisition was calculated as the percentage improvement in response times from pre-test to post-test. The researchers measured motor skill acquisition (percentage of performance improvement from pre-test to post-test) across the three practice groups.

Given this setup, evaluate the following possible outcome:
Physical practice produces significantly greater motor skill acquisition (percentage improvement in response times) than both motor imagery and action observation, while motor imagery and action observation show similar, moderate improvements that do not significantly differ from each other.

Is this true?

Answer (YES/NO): NO